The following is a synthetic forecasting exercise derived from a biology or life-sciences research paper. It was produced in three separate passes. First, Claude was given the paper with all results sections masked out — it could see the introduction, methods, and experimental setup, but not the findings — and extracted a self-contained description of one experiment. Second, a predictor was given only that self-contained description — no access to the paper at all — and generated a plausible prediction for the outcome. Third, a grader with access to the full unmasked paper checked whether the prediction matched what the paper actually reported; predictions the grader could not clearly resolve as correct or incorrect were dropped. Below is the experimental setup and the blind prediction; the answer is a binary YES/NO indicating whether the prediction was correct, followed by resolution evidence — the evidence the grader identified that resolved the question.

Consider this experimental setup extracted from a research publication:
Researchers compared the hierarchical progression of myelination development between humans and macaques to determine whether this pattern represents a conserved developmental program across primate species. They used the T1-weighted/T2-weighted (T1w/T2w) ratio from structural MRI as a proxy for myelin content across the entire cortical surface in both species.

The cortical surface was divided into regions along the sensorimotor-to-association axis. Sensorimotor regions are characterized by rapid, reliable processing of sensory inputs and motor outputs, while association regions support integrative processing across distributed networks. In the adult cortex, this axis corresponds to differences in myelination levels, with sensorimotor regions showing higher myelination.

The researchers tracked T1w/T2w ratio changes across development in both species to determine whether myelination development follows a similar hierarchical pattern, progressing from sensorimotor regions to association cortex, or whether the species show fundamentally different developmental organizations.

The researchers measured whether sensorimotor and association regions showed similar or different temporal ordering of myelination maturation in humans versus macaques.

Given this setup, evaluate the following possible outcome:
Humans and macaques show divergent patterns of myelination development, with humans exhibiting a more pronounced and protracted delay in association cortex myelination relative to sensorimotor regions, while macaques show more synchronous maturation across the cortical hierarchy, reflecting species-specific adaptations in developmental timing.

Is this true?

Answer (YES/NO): NO